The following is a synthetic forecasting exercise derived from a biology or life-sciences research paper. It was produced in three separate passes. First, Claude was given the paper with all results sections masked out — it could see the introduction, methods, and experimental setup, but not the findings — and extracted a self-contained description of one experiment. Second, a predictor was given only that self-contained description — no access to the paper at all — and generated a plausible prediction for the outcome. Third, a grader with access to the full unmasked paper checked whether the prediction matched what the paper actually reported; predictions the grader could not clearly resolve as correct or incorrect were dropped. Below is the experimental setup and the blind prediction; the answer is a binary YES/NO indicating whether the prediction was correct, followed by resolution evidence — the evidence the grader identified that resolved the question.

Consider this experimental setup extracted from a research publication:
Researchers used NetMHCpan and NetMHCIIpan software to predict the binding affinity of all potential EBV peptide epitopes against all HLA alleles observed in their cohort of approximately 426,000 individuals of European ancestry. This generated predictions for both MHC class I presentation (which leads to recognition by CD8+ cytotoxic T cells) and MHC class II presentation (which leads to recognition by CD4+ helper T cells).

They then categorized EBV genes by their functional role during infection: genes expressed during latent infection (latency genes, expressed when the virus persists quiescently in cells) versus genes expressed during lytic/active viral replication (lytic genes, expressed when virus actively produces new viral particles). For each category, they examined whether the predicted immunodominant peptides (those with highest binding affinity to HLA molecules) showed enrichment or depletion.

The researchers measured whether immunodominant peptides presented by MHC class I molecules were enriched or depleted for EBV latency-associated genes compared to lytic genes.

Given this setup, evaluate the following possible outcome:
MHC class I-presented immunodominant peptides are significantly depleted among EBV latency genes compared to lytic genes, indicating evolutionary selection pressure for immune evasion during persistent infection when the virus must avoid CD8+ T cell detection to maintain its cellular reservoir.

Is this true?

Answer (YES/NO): YES